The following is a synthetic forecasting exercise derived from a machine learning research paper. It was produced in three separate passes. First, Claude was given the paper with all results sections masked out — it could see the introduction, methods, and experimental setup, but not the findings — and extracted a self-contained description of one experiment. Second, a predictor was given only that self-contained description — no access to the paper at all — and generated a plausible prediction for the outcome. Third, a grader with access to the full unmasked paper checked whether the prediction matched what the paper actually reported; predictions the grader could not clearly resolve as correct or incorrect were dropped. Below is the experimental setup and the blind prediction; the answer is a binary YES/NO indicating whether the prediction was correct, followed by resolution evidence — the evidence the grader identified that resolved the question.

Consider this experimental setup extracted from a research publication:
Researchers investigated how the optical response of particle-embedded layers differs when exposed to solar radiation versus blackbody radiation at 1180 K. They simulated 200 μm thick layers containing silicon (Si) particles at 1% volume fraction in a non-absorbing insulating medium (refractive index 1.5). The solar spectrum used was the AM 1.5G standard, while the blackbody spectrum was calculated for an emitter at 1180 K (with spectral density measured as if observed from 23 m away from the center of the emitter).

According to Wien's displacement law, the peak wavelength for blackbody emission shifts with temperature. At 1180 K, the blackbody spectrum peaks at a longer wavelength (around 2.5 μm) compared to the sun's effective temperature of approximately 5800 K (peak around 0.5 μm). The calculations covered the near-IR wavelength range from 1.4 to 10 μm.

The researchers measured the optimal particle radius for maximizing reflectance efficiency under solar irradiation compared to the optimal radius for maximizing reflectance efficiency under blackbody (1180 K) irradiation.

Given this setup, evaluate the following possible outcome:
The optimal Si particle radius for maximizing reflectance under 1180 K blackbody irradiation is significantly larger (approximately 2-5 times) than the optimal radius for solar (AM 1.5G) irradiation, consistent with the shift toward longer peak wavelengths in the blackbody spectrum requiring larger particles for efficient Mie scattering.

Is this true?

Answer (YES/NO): YES